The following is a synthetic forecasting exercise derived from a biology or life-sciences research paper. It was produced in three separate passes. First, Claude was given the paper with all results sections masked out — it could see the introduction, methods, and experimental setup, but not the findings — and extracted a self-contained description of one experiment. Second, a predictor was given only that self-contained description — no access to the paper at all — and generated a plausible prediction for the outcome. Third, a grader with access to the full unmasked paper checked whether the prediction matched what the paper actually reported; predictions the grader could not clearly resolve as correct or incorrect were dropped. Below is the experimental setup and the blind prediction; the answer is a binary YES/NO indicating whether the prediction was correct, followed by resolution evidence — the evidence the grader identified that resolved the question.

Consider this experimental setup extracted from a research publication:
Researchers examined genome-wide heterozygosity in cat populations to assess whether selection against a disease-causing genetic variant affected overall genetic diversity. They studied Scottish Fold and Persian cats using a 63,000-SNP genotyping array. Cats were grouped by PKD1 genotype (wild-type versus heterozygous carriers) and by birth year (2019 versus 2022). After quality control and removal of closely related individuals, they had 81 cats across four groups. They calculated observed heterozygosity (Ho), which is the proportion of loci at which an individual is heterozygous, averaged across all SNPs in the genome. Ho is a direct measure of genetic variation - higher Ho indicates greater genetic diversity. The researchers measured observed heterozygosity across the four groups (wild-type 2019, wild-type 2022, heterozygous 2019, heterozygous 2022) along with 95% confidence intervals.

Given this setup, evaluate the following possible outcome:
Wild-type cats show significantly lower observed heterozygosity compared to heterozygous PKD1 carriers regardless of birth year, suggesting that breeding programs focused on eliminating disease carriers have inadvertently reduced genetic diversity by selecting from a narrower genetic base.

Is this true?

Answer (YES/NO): NO